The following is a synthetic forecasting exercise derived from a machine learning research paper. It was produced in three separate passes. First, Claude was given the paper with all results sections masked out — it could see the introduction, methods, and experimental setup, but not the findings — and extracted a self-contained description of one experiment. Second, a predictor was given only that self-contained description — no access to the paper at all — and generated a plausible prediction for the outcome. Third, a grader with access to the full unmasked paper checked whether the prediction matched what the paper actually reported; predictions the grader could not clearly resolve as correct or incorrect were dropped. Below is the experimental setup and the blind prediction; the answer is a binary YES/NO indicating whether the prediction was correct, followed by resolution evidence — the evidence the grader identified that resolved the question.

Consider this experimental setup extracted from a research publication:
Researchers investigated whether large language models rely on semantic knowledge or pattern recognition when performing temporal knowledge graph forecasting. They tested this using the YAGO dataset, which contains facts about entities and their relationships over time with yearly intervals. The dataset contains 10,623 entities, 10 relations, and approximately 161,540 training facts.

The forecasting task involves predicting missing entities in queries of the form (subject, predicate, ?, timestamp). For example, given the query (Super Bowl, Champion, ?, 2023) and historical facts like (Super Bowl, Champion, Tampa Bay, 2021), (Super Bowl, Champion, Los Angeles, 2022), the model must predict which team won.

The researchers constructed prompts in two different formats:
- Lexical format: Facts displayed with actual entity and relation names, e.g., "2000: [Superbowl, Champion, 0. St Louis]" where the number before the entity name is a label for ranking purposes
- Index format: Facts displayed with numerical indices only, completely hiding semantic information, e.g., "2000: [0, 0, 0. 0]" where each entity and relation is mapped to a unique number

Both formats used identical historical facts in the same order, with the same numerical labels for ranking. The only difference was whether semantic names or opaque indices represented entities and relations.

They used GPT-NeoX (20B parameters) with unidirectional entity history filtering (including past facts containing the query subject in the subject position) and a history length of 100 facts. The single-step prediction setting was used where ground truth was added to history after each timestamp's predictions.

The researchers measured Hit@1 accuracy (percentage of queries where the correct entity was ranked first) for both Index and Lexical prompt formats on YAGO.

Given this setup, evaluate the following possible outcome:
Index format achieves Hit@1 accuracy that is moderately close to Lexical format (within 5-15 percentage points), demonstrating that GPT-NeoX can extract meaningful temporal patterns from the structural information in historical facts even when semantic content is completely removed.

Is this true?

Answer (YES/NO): NO